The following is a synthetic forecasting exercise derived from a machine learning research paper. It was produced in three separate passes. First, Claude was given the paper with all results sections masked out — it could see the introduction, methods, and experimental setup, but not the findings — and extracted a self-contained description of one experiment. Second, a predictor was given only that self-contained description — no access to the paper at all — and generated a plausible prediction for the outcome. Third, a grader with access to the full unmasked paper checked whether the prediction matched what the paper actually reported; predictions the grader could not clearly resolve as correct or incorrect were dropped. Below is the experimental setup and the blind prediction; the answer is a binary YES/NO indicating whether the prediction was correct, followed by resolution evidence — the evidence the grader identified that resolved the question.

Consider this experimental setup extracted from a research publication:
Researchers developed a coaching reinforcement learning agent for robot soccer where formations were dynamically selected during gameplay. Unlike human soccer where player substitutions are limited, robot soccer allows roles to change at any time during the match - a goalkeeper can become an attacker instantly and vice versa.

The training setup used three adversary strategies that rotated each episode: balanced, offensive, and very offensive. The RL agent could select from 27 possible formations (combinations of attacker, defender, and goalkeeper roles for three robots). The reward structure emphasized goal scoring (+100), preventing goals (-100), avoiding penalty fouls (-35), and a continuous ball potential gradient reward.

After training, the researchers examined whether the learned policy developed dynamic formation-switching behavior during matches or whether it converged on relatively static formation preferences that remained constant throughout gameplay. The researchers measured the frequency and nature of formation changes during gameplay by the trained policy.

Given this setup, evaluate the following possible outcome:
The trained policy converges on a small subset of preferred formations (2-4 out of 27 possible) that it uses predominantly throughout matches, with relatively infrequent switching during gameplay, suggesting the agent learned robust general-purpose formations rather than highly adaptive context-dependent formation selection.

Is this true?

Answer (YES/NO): NO